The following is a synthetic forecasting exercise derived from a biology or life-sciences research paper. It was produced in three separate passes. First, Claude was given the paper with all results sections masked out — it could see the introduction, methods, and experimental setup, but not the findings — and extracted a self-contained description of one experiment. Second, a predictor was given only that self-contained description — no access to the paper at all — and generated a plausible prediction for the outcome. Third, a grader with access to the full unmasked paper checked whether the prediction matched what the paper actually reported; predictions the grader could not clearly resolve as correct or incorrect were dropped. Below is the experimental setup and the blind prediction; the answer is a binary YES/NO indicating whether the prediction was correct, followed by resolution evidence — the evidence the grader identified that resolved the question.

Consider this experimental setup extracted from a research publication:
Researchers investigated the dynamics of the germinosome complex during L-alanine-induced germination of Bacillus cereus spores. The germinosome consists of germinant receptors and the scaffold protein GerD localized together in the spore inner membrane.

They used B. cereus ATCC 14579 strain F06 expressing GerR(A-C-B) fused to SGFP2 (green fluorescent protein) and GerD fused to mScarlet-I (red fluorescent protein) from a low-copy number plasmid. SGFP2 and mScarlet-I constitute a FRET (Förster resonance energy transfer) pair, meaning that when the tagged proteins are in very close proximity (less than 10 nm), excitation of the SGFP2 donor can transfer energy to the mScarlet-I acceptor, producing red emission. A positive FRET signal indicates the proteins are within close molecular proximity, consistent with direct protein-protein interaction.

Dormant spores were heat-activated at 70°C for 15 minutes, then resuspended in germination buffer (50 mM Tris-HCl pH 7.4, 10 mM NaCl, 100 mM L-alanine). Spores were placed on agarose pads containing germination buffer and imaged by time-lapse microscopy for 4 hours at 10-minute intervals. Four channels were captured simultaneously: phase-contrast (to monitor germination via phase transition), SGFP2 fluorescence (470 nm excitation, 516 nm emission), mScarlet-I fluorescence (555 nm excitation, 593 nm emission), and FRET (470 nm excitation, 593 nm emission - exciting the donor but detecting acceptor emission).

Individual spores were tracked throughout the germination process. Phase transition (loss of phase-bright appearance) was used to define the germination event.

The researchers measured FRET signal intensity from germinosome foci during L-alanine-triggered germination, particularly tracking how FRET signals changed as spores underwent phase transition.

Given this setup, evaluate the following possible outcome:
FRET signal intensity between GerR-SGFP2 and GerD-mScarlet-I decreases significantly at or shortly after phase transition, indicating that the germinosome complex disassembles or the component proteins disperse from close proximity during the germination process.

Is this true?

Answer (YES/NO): YES